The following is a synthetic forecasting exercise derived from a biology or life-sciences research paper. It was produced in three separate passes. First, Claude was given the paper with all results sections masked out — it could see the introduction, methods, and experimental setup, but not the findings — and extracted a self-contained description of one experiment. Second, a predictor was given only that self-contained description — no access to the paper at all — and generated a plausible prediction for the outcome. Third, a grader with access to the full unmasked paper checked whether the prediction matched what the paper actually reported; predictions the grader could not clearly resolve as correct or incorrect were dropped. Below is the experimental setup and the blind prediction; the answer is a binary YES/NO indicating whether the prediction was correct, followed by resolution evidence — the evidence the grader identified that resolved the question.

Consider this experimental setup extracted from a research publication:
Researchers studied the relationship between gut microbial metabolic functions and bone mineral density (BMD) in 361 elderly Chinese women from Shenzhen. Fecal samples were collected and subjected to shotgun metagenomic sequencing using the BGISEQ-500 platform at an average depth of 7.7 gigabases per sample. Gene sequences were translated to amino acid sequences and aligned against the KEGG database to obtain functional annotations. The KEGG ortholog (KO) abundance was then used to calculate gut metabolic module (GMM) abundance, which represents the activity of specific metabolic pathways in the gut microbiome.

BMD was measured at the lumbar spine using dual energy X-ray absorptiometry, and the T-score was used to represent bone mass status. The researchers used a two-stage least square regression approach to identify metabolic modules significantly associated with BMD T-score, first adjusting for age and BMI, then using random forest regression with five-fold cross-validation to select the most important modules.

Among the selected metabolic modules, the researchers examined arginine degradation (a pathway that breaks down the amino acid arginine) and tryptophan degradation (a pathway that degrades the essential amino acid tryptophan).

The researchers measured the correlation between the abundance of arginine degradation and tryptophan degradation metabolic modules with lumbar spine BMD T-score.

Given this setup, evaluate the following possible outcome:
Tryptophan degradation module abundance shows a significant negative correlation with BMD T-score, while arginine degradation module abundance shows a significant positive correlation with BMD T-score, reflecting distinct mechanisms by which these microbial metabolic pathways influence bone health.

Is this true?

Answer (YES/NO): YES